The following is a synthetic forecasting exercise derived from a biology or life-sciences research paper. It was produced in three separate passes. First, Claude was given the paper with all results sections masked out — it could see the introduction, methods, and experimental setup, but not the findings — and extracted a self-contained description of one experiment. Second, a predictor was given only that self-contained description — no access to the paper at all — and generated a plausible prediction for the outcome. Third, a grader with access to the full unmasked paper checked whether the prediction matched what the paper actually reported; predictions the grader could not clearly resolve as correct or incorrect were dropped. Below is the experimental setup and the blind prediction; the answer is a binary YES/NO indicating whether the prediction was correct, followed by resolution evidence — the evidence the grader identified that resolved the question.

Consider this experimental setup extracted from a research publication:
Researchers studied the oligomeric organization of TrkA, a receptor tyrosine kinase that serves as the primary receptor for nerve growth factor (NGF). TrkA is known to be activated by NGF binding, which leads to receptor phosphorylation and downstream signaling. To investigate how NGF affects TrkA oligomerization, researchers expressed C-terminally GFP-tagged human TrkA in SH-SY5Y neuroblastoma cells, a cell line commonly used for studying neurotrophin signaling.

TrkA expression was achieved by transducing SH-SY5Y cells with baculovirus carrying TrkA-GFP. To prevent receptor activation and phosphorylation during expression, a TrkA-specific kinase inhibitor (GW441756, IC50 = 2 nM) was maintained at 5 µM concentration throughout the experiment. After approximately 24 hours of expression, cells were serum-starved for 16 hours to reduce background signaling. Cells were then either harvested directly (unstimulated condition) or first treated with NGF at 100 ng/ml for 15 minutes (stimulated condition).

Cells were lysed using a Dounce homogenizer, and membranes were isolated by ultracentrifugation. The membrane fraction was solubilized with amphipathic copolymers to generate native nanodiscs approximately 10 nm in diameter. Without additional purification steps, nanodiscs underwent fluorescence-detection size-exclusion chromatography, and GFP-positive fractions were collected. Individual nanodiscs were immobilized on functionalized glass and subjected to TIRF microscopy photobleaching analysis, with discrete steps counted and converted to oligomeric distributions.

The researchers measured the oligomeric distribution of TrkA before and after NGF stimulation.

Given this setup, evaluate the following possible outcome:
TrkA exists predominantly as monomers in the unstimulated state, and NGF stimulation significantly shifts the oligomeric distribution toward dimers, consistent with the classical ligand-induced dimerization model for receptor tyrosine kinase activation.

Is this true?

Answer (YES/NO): NO